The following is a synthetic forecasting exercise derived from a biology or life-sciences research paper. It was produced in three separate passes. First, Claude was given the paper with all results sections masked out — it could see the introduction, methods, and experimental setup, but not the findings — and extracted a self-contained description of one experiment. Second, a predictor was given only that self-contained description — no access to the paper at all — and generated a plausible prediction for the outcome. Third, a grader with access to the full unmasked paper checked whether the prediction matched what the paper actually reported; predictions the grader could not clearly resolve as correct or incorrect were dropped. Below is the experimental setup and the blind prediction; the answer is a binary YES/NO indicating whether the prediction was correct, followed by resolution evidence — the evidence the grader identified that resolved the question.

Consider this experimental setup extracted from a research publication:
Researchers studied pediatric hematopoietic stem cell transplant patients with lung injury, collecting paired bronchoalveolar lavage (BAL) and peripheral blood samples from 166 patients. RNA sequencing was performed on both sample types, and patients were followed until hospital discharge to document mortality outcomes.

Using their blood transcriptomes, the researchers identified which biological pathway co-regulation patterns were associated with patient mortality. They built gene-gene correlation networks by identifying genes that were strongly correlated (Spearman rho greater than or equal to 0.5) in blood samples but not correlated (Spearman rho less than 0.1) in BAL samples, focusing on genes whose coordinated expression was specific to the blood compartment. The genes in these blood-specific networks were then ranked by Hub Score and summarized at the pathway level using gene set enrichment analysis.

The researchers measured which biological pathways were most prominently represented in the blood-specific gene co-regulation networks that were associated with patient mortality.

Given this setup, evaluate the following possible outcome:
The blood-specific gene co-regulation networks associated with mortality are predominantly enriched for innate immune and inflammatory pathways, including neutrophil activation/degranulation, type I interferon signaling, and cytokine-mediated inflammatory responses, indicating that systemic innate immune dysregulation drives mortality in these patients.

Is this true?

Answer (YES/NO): NO